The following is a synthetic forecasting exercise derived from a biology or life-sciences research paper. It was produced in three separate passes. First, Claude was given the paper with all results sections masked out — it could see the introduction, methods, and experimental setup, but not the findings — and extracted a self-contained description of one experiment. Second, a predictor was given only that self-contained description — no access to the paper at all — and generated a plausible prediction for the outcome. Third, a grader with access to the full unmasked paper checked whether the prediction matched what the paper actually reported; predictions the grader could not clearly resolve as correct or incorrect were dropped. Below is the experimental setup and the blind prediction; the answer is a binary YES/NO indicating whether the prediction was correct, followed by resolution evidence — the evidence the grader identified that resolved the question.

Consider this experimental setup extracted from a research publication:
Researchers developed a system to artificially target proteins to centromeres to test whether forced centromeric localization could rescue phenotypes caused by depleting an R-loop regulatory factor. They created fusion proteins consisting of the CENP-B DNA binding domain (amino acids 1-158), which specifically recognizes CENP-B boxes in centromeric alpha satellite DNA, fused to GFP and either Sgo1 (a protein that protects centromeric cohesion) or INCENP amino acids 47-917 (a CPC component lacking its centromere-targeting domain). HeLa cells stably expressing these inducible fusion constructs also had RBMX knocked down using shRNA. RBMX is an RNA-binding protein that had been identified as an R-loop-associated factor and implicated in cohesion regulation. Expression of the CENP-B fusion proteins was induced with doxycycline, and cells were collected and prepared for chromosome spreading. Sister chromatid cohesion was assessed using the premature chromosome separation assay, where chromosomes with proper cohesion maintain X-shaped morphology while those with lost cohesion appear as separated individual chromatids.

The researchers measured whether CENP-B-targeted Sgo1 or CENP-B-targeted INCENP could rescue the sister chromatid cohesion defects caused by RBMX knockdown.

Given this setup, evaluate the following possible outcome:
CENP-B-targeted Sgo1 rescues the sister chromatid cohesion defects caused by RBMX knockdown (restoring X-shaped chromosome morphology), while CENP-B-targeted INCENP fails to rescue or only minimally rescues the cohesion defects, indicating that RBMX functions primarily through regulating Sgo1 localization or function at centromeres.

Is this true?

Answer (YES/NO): NO